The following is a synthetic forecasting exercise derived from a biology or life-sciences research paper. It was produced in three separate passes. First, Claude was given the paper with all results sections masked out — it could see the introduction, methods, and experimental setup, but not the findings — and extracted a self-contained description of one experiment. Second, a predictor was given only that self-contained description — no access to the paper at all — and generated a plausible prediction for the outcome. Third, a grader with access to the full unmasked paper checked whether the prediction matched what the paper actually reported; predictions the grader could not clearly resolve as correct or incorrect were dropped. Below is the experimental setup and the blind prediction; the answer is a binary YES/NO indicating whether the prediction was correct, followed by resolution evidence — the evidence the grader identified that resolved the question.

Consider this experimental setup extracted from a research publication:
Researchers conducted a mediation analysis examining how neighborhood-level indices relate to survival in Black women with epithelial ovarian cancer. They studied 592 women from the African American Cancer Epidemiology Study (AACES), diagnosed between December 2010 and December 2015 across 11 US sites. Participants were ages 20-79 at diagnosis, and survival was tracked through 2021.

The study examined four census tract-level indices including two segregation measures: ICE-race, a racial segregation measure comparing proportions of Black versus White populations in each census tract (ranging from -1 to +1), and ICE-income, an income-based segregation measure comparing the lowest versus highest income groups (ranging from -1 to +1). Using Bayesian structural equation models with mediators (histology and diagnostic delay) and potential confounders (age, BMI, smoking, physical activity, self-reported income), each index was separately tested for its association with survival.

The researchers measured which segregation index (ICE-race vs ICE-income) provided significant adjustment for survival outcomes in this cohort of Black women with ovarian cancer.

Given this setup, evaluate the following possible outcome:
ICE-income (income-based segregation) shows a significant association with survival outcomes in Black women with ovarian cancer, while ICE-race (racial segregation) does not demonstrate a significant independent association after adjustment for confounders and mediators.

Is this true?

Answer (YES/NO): YES